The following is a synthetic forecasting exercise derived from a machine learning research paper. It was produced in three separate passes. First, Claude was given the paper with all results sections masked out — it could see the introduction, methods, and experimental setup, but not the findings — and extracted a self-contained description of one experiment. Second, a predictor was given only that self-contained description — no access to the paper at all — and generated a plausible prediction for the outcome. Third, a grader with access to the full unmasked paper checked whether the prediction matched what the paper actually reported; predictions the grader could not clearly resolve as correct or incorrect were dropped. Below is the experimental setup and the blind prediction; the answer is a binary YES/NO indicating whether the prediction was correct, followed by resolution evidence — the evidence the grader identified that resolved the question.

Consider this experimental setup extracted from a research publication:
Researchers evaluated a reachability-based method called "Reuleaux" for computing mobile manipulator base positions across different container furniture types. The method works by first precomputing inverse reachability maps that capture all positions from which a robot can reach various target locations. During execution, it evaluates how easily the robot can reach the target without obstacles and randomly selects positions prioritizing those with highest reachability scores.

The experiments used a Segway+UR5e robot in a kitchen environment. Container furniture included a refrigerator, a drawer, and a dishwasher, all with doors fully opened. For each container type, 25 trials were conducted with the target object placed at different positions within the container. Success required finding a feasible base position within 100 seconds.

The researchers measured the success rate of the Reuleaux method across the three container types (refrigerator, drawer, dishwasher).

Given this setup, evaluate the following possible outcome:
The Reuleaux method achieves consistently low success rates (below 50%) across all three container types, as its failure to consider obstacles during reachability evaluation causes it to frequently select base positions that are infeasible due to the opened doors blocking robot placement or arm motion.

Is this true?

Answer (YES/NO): NO